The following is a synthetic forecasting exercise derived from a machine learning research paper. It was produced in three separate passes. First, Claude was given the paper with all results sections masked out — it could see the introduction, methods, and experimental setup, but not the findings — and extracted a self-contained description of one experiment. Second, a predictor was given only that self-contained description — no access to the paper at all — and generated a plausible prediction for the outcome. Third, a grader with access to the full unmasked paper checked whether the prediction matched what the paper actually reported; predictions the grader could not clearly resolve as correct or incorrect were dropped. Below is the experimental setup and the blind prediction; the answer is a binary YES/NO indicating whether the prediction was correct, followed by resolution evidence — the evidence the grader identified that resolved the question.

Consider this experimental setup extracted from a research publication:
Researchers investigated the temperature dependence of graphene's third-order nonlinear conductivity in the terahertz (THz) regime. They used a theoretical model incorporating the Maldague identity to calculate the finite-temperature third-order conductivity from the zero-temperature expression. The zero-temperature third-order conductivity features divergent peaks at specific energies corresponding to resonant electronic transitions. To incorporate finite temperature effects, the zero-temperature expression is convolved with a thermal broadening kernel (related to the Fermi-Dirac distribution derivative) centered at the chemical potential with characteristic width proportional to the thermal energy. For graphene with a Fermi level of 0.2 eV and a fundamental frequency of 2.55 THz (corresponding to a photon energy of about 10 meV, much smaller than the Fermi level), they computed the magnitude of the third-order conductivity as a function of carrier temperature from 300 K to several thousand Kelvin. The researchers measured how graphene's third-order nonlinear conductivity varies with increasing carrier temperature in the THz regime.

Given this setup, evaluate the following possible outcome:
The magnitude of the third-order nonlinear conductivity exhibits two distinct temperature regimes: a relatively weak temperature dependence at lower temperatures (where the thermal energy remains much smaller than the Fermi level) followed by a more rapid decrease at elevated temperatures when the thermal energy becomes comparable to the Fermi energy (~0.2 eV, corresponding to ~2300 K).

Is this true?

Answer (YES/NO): NO